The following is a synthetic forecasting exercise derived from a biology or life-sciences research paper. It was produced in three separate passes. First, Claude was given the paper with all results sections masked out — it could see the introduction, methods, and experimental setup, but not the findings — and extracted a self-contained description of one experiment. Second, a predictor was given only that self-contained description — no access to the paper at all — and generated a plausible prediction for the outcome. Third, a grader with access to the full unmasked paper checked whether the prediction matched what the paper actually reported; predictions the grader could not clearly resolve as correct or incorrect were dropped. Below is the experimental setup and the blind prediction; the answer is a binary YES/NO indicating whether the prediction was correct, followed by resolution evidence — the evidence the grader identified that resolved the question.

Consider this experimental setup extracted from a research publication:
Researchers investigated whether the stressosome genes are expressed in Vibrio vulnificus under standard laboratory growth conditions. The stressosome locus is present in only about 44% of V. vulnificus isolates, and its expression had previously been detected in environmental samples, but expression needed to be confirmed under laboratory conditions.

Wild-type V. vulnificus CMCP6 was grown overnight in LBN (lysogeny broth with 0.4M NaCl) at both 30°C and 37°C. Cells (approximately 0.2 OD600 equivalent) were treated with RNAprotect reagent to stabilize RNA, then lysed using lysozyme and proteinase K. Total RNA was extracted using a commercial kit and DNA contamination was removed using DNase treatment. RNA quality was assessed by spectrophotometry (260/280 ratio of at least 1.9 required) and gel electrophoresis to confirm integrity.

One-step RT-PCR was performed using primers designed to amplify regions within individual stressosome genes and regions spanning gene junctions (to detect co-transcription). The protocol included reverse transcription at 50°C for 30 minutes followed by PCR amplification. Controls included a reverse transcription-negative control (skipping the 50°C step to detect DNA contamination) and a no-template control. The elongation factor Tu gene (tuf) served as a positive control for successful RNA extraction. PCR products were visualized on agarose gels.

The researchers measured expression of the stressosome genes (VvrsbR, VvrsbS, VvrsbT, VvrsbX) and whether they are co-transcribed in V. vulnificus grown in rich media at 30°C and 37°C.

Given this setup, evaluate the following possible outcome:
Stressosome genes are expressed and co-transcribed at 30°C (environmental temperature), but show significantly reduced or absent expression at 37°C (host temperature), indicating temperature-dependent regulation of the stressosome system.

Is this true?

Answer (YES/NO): NO